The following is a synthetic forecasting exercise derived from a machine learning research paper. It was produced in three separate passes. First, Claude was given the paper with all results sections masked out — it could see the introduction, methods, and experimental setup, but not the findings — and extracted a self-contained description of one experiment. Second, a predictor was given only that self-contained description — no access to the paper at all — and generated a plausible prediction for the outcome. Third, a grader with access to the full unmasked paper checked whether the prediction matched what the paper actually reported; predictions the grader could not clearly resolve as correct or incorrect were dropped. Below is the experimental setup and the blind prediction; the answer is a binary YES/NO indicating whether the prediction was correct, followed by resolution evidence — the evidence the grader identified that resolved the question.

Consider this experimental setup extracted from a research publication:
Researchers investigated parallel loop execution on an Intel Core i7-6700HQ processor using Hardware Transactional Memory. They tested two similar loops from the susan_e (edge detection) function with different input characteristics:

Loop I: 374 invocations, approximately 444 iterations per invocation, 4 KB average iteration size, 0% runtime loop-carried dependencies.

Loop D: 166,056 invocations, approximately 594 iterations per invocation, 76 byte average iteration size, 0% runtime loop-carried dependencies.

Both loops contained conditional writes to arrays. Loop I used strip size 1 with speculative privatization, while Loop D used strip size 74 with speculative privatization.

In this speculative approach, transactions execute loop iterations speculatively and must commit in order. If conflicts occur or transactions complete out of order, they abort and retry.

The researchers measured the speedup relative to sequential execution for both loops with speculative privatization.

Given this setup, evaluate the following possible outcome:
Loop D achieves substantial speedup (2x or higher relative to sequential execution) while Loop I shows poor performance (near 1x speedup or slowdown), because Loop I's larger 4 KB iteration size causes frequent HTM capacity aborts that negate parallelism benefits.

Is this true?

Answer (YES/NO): NO